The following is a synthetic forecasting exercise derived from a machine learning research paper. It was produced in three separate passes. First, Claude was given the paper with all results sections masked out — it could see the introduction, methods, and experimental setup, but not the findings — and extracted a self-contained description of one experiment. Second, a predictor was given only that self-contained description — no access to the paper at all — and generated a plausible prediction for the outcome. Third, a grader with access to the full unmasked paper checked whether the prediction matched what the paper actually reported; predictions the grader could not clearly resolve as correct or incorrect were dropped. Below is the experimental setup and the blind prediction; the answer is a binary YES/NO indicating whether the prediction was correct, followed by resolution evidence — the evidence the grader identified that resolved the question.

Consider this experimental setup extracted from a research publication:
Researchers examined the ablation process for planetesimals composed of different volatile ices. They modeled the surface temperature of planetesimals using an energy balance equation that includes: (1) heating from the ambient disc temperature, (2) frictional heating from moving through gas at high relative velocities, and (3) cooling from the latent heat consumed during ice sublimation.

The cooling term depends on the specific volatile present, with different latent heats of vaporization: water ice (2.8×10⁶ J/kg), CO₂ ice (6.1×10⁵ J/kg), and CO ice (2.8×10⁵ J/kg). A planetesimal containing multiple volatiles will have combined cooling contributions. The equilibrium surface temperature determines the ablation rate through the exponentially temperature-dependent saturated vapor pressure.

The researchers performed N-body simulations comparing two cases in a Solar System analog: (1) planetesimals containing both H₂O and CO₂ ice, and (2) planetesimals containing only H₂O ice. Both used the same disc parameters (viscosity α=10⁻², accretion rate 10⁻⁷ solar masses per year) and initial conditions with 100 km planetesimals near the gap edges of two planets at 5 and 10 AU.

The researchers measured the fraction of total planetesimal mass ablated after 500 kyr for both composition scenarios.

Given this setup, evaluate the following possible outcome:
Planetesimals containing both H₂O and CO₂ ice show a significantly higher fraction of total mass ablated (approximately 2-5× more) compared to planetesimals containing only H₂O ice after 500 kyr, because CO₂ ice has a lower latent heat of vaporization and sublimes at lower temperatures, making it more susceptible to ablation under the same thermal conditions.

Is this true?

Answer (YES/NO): YES